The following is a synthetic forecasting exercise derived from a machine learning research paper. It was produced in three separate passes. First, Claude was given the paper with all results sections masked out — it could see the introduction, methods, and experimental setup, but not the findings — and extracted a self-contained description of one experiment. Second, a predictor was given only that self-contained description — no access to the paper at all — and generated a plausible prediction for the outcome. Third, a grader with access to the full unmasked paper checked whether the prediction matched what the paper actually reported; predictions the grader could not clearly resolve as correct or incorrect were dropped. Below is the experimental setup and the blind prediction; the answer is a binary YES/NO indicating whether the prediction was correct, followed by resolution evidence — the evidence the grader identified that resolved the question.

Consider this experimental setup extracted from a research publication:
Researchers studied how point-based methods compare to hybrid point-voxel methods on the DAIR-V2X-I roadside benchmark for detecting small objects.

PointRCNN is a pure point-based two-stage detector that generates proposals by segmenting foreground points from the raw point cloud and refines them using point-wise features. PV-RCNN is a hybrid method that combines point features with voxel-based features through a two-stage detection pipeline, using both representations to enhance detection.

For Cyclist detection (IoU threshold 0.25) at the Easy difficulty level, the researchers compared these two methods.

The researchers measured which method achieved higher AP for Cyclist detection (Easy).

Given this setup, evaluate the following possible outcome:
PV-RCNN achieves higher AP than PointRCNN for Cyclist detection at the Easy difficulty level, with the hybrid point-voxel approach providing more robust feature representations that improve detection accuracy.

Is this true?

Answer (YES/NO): YES